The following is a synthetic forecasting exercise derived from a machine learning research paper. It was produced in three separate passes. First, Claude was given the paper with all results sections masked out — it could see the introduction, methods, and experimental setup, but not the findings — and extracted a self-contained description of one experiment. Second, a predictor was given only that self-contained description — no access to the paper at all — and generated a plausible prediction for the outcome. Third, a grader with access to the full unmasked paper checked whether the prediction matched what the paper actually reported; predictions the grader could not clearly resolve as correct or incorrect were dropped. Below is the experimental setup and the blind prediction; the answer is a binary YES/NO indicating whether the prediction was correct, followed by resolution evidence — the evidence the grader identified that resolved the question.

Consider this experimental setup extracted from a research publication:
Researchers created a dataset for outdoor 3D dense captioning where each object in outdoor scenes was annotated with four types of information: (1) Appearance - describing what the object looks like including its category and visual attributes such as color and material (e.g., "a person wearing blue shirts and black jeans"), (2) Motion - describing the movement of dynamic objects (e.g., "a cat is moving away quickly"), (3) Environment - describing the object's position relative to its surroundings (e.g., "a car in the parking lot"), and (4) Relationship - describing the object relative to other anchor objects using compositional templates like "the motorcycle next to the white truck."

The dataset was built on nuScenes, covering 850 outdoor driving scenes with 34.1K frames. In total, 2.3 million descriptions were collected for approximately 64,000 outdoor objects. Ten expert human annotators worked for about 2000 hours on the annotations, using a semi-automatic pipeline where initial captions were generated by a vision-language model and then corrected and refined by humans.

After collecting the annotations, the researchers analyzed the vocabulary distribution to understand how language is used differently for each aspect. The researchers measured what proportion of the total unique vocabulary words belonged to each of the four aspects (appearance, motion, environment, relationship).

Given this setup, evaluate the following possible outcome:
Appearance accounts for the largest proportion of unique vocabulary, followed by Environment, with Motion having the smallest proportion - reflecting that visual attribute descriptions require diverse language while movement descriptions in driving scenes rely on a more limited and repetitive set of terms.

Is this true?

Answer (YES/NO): NO